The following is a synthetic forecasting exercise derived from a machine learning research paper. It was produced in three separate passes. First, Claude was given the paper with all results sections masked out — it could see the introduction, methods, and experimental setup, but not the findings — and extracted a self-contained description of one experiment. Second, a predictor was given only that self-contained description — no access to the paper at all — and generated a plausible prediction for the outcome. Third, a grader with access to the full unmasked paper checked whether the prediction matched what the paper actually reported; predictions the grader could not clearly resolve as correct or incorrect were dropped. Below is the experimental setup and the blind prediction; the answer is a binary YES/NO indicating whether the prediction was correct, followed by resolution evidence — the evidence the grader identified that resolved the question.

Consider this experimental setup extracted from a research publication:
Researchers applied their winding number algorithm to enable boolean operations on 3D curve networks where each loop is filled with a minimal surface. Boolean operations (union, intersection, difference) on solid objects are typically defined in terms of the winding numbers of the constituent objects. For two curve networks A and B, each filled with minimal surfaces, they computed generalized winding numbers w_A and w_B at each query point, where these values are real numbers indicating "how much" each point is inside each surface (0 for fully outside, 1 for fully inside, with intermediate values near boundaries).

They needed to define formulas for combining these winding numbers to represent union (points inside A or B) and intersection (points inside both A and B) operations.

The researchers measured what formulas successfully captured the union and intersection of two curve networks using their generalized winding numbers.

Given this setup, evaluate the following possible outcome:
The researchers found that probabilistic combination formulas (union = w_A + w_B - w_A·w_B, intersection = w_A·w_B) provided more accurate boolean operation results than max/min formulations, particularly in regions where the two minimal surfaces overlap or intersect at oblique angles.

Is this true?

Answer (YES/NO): NO